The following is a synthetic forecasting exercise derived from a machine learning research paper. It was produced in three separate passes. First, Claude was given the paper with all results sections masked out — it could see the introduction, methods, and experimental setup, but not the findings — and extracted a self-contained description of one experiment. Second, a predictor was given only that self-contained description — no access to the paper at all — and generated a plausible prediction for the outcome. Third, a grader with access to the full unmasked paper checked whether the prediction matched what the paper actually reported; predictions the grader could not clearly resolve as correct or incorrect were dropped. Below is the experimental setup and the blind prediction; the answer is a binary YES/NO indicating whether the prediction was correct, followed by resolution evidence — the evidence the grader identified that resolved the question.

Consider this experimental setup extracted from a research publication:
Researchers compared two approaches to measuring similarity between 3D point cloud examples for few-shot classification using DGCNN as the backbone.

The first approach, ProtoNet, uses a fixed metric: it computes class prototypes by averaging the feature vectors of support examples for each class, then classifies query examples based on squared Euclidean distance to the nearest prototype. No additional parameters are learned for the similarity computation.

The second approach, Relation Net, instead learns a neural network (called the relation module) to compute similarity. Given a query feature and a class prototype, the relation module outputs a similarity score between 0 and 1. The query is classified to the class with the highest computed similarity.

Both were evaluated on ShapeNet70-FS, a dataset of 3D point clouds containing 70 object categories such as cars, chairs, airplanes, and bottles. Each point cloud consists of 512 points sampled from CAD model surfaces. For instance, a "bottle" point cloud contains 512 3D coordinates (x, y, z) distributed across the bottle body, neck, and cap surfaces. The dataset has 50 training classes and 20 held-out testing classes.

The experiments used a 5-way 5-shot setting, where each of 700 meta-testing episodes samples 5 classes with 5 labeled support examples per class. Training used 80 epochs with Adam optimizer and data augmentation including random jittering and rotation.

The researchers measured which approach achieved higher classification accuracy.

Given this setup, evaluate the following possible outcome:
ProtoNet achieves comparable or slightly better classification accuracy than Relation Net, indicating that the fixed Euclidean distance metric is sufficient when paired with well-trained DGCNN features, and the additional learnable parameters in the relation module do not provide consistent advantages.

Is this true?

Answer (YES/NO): NO